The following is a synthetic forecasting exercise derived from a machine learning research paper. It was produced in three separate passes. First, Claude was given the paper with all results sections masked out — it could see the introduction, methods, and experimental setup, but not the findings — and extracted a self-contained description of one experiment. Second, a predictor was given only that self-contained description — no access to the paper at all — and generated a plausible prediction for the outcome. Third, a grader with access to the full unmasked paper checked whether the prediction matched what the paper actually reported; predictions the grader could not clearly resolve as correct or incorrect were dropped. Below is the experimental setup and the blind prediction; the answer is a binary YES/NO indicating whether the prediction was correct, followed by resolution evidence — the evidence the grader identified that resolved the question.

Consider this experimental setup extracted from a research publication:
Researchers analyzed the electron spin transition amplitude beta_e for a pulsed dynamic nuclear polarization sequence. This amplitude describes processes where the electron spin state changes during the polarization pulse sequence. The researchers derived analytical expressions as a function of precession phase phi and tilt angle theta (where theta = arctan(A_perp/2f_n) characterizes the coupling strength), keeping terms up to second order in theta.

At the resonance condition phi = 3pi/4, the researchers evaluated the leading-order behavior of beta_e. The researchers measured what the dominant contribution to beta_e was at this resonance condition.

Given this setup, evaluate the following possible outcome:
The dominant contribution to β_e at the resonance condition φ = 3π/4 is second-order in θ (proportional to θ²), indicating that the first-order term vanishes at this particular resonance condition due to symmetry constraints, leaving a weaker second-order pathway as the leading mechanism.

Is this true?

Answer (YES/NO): NO